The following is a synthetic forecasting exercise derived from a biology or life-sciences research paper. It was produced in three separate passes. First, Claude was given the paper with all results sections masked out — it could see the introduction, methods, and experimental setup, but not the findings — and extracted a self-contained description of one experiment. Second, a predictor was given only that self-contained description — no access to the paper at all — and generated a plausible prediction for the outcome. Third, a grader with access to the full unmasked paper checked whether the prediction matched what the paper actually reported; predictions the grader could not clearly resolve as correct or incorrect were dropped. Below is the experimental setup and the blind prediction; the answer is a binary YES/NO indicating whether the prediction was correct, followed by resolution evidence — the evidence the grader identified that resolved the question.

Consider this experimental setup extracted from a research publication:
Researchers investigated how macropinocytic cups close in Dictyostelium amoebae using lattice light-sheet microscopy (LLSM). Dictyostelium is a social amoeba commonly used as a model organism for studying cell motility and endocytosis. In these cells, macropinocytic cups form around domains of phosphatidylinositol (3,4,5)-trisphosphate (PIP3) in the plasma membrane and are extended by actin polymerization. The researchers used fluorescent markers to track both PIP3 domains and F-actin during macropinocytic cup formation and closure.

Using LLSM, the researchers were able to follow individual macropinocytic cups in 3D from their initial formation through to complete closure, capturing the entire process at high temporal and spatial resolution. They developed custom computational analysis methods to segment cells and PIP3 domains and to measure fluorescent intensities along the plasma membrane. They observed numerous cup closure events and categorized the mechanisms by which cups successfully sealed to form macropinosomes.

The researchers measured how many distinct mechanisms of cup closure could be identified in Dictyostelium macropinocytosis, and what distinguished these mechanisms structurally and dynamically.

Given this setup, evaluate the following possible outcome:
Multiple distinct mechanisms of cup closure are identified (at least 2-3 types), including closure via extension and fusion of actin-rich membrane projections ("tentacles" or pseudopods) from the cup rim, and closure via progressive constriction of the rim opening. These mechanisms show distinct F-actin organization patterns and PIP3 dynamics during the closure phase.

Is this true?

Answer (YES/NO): NO